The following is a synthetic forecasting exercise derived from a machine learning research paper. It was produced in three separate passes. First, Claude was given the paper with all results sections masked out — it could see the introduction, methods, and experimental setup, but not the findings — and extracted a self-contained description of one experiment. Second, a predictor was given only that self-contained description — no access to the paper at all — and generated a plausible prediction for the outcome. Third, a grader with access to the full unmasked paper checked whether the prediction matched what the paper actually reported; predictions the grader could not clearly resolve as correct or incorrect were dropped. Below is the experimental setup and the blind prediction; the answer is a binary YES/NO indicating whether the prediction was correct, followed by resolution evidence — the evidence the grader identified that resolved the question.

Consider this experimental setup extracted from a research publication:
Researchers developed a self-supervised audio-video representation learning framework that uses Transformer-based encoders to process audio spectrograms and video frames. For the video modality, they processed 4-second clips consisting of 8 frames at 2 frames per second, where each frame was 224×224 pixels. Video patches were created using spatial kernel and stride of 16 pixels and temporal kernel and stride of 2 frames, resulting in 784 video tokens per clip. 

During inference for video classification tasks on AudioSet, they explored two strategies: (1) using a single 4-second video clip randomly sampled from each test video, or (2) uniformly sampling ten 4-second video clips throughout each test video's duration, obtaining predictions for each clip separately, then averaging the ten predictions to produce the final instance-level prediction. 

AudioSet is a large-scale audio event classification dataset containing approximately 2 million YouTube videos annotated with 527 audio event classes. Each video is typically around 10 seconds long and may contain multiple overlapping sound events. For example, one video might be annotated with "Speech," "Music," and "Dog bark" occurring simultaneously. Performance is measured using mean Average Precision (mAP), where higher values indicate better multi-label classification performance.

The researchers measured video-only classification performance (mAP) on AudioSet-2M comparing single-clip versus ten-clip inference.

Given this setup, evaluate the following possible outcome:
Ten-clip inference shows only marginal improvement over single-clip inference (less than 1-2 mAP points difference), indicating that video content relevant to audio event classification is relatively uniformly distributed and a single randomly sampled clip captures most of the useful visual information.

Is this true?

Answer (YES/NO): YES